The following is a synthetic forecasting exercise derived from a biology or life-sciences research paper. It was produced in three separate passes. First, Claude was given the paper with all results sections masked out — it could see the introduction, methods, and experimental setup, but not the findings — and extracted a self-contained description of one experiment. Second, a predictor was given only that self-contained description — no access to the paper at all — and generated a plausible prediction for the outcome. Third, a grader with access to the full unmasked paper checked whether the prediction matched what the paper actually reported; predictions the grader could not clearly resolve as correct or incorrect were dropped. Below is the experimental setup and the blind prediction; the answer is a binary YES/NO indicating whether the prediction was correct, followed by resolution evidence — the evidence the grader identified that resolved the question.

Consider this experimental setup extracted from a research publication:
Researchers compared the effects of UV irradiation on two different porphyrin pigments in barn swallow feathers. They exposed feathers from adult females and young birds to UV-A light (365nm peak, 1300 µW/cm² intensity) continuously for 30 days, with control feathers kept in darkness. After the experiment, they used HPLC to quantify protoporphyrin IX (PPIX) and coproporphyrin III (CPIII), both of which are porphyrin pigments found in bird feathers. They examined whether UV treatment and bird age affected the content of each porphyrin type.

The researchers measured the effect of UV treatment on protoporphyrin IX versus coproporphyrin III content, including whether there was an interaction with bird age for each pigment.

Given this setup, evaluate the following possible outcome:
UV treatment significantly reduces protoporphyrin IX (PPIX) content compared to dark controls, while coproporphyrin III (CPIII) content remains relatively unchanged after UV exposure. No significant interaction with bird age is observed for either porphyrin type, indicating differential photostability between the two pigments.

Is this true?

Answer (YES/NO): NO